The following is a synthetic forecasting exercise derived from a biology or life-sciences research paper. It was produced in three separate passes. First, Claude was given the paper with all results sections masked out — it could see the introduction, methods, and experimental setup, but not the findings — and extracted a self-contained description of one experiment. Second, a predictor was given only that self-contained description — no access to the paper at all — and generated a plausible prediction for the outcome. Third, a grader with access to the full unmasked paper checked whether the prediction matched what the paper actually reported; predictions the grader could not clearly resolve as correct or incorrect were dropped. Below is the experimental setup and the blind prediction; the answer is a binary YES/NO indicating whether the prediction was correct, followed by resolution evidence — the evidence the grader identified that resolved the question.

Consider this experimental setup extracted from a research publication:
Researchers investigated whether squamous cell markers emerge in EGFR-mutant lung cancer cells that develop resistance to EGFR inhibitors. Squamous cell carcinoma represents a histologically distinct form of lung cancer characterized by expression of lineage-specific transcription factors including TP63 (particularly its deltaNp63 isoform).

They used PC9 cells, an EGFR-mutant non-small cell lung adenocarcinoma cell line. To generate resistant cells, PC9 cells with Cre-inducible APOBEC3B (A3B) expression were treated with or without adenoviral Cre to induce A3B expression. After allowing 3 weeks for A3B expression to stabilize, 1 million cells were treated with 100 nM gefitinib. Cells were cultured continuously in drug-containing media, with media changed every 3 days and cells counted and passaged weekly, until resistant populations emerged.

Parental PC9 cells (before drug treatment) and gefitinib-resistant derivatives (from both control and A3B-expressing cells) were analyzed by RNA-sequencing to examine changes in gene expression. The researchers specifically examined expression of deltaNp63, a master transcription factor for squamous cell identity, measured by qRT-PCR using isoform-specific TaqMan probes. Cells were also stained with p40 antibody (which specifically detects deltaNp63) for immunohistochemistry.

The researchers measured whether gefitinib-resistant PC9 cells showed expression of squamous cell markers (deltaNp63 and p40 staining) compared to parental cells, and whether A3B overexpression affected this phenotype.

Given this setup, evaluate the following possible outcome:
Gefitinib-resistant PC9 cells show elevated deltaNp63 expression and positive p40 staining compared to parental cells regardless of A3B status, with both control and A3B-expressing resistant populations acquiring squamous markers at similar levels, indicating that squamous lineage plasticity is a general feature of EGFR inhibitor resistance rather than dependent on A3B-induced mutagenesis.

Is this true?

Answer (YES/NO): NO